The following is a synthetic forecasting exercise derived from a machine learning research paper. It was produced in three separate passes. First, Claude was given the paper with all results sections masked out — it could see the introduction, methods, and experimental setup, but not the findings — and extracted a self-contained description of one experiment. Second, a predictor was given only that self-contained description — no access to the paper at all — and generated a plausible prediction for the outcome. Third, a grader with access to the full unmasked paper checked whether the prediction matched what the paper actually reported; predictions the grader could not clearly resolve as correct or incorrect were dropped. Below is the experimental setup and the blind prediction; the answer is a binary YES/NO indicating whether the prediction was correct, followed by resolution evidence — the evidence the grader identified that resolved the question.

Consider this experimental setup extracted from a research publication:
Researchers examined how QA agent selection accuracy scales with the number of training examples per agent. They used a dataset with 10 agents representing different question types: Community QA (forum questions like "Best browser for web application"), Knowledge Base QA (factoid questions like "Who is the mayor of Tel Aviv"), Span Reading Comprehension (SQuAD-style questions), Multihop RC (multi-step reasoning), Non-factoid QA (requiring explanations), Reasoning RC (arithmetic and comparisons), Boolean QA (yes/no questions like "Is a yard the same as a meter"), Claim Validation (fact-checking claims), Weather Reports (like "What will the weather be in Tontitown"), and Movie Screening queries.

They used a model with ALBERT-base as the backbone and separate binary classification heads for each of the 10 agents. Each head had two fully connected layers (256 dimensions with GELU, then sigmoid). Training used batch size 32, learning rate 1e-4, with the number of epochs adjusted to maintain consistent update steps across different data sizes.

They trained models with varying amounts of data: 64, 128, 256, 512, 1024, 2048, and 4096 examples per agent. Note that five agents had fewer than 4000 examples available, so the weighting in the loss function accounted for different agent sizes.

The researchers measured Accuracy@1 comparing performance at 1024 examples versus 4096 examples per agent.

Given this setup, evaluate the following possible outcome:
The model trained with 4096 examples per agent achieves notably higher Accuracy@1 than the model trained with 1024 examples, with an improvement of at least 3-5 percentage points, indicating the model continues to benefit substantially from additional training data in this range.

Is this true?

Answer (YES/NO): NO